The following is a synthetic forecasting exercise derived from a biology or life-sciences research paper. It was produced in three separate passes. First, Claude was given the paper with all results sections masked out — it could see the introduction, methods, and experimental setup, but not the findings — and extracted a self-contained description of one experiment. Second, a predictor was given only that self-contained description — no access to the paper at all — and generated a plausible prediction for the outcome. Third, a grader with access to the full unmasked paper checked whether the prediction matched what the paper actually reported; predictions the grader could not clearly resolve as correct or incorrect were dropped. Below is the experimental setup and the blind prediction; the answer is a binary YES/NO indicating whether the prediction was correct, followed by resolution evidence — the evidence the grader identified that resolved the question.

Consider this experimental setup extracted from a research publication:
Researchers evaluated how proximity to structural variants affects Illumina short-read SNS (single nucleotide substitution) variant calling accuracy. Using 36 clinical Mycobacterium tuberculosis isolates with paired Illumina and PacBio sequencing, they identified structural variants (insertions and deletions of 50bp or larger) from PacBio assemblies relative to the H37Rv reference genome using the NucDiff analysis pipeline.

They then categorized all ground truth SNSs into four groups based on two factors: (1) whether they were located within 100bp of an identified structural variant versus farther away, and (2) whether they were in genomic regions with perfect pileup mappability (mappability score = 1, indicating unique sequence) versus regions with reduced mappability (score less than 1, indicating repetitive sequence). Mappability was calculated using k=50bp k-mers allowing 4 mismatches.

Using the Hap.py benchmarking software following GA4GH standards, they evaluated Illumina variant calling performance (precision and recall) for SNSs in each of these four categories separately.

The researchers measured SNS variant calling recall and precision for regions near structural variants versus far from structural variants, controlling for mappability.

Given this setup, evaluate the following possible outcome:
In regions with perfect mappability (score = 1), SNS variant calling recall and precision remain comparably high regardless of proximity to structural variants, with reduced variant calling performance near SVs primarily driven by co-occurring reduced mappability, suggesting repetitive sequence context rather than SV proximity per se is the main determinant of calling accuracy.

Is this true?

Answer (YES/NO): NO